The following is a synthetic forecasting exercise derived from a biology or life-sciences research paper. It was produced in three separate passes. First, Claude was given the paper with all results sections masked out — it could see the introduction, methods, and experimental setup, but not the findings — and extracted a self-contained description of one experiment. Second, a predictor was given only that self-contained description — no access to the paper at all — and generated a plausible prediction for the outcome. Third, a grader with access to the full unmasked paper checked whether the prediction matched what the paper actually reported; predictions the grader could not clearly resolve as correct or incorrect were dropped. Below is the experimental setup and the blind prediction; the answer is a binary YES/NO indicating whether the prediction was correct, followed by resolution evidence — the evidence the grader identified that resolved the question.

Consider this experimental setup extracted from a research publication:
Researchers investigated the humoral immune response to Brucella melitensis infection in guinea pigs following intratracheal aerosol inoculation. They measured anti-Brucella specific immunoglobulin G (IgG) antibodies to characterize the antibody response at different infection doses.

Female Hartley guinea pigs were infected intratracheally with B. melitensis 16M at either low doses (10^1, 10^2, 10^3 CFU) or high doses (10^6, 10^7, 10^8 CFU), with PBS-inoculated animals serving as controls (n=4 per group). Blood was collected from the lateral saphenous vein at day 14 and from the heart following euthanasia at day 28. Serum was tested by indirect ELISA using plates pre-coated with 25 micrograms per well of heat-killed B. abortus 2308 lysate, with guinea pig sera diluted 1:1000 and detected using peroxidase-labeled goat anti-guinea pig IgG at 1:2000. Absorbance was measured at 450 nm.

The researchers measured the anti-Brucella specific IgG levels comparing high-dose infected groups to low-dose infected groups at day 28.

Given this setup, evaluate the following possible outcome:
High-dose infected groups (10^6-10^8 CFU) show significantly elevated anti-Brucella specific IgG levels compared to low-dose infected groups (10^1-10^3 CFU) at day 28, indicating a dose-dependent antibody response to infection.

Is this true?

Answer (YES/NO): YES